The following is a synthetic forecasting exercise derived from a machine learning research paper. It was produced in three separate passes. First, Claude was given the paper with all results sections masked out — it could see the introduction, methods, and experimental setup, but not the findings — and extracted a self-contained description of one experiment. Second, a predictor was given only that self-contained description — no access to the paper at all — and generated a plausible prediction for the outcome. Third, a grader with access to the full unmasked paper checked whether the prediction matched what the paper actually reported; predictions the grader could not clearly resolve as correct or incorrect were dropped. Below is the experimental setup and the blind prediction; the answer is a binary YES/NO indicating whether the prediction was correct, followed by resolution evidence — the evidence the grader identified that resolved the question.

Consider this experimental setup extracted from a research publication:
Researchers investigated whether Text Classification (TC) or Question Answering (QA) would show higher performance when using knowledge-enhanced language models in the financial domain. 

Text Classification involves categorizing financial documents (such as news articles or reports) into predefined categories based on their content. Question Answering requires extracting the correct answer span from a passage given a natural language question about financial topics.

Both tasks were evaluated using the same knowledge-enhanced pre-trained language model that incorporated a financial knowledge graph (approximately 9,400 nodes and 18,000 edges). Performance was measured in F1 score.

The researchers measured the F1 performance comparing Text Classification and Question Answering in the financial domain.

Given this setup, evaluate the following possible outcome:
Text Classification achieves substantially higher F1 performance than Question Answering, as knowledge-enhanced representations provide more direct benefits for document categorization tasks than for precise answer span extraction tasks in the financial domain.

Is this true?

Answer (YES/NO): NO